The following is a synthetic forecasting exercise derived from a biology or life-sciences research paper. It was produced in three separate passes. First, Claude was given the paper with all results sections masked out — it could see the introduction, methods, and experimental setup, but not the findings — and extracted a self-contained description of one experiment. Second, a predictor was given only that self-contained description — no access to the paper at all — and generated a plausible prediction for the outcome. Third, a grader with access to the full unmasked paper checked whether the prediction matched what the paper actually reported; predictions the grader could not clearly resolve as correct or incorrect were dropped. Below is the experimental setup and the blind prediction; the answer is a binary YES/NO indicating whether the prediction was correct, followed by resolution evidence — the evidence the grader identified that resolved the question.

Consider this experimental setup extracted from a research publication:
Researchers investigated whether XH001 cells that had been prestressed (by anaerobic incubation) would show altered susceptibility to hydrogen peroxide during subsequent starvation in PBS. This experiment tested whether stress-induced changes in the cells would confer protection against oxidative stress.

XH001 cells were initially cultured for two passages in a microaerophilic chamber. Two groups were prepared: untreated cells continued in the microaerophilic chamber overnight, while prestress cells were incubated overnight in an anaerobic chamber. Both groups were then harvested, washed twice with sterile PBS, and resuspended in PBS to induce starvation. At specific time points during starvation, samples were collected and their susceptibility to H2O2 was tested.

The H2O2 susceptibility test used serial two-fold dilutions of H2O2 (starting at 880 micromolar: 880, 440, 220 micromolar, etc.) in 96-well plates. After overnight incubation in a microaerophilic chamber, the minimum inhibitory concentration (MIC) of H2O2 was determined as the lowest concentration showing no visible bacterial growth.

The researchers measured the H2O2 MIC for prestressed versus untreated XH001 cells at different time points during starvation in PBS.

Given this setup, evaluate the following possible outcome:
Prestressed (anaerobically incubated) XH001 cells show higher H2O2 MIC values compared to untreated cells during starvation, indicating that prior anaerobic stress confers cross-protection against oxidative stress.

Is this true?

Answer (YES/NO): YES